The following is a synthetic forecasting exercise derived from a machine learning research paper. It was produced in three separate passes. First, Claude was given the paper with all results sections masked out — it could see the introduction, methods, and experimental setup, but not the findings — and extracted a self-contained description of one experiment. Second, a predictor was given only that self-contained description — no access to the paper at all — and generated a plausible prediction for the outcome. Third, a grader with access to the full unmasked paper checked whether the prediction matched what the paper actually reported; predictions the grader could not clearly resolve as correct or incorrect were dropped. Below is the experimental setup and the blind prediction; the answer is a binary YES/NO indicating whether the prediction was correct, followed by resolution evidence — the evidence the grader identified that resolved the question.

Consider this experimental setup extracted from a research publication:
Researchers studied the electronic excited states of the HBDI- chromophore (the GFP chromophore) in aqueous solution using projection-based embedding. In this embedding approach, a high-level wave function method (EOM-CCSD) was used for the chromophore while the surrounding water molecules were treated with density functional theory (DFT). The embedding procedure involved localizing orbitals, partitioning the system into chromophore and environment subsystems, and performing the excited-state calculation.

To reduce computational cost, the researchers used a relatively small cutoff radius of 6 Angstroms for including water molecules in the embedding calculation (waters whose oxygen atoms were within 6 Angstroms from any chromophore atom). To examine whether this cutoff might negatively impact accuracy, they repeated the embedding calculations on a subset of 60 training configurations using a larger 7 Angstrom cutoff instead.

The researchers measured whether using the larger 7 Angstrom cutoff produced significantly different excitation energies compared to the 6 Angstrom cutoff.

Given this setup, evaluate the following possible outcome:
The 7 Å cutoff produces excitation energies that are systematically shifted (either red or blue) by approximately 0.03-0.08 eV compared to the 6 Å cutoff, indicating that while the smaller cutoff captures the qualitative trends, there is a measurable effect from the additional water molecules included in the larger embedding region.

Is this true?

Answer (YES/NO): NO